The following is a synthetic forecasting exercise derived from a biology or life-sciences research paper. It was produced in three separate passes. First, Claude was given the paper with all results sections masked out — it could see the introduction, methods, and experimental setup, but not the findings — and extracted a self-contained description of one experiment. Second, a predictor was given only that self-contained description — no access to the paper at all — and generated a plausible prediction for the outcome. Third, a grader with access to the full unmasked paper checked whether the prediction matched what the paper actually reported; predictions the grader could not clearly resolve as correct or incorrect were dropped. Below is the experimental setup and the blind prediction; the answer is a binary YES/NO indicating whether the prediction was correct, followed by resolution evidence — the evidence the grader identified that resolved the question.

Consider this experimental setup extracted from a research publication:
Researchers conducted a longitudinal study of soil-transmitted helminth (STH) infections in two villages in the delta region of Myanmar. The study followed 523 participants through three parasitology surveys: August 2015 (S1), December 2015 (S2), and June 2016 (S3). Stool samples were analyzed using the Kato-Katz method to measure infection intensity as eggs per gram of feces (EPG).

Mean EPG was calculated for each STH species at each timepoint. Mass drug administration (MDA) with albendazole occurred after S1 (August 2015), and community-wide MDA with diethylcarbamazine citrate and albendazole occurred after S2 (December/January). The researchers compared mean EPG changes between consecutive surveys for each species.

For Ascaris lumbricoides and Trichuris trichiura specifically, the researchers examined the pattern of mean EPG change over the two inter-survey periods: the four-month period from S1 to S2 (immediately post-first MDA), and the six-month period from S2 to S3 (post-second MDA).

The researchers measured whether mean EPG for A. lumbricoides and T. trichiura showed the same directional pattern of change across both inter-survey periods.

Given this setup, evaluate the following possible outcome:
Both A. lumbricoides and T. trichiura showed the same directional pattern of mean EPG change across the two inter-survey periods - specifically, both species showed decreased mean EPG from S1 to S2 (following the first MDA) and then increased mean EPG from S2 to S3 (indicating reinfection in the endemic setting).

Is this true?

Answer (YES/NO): YES